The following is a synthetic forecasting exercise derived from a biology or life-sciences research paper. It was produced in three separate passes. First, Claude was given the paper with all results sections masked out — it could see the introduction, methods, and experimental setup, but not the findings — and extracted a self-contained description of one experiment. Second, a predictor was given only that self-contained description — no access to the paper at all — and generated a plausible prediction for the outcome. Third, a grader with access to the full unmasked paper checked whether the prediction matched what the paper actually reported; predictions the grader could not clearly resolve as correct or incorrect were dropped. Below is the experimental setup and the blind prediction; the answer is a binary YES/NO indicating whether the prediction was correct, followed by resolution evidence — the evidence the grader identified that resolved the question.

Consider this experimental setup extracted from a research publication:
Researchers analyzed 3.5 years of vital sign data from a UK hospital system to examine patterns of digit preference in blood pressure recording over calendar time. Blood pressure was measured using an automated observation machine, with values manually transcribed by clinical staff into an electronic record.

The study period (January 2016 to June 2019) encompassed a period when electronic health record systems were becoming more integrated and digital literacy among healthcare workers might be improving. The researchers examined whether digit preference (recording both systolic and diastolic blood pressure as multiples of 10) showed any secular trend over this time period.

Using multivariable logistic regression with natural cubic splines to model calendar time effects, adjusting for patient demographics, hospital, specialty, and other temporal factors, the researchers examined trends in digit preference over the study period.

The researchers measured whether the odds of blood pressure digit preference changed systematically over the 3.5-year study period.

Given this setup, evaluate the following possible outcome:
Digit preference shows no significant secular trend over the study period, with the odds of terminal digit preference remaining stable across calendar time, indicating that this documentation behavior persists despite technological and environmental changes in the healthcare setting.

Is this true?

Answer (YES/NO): NO